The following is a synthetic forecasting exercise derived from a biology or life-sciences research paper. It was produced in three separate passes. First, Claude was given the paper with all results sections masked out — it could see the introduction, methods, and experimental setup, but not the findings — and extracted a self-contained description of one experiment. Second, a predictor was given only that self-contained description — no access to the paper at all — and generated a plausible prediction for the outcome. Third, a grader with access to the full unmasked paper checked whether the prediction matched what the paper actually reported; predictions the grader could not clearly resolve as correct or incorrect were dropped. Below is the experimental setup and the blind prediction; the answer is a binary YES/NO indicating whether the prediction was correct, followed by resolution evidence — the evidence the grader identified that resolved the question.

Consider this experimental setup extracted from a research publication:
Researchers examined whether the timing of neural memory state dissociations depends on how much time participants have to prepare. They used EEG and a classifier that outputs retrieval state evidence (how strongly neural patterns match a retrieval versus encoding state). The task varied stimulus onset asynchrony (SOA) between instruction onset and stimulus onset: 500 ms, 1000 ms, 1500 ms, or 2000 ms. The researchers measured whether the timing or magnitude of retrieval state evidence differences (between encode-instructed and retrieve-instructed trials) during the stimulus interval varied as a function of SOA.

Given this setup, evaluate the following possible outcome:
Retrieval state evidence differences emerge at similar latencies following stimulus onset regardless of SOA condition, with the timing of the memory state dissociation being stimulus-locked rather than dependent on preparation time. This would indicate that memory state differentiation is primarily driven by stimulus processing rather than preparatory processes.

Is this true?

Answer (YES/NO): YES